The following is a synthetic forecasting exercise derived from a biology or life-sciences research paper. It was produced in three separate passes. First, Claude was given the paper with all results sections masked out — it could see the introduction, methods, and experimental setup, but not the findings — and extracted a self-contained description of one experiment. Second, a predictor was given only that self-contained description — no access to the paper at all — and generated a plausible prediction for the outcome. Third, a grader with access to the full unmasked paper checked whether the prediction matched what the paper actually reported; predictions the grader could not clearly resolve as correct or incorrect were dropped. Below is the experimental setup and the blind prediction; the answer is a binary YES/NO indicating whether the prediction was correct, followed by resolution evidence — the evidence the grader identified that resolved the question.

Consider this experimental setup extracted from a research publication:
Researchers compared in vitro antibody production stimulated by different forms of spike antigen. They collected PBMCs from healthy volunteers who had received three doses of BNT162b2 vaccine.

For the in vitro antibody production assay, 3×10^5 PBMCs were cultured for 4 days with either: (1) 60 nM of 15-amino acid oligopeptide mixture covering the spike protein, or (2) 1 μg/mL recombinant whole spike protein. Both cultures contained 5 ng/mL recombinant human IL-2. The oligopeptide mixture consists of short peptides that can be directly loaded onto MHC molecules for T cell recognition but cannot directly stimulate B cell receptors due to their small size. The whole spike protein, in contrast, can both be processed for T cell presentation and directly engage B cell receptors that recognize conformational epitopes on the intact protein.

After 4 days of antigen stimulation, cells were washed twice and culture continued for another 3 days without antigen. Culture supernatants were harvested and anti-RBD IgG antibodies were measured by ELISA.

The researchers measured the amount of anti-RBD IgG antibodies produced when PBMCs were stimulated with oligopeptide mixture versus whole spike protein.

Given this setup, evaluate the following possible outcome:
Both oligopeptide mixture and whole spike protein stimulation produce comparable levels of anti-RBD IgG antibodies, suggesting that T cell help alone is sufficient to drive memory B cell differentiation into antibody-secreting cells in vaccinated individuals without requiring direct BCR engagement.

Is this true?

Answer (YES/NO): NO